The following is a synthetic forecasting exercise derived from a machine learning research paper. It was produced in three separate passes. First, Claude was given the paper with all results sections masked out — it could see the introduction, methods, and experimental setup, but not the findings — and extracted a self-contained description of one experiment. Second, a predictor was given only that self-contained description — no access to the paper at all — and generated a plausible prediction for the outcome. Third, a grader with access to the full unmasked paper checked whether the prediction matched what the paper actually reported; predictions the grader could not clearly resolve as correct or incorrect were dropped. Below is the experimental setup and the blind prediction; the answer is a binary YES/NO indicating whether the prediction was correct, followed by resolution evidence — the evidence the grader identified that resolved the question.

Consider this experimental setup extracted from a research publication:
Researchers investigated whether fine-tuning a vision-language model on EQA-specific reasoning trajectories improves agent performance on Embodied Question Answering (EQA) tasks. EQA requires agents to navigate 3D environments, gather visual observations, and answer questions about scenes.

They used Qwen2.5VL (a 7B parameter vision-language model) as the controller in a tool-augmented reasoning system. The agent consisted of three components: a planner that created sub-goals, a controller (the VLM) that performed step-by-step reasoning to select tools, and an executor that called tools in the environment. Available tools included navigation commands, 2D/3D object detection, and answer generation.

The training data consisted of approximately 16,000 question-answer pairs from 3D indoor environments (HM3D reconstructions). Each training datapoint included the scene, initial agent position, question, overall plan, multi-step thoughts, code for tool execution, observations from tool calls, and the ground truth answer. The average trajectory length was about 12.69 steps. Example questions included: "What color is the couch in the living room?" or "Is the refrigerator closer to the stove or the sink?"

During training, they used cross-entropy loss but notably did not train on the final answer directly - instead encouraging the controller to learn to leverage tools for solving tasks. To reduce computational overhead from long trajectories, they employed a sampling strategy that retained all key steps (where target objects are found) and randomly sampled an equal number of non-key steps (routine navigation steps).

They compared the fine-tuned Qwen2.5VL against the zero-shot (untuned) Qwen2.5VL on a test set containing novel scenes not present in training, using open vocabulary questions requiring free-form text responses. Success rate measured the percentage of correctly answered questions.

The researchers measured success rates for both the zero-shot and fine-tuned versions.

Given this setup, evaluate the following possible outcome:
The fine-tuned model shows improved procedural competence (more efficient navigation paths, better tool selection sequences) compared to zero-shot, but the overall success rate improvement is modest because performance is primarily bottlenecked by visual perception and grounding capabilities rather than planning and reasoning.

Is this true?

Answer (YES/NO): NO